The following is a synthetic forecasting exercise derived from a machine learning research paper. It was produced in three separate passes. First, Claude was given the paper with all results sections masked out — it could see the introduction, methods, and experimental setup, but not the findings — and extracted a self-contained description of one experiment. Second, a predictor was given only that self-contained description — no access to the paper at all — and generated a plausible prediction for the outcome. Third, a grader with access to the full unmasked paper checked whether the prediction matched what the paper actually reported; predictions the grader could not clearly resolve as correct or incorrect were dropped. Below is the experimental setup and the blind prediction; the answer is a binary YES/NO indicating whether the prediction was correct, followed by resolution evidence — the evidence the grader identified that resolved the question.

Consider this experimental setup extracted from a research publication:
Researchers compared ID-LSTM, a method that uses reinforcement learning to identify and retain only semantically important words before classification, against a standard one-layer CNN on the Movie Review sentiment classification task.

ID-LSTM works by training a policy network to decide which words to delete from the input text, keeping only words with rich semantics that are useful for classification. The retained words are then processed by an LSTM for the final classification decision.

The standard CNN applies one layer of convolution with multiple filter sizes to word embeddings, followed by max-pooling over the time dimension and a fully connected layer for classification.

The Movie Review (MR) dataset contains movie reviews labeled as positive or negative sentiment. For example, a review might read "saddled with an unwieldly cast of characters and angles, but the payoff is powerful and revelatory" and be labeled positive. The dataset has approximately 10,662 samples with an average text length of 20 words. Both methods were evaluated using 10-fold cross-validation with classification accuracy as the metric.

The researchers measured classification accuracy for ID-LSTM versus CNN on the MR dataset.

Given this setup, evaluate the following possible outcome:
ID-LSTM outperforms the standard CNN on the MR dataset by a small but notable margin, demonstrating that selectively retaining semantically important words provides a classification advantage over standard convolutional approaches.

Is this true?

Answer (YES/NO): YES